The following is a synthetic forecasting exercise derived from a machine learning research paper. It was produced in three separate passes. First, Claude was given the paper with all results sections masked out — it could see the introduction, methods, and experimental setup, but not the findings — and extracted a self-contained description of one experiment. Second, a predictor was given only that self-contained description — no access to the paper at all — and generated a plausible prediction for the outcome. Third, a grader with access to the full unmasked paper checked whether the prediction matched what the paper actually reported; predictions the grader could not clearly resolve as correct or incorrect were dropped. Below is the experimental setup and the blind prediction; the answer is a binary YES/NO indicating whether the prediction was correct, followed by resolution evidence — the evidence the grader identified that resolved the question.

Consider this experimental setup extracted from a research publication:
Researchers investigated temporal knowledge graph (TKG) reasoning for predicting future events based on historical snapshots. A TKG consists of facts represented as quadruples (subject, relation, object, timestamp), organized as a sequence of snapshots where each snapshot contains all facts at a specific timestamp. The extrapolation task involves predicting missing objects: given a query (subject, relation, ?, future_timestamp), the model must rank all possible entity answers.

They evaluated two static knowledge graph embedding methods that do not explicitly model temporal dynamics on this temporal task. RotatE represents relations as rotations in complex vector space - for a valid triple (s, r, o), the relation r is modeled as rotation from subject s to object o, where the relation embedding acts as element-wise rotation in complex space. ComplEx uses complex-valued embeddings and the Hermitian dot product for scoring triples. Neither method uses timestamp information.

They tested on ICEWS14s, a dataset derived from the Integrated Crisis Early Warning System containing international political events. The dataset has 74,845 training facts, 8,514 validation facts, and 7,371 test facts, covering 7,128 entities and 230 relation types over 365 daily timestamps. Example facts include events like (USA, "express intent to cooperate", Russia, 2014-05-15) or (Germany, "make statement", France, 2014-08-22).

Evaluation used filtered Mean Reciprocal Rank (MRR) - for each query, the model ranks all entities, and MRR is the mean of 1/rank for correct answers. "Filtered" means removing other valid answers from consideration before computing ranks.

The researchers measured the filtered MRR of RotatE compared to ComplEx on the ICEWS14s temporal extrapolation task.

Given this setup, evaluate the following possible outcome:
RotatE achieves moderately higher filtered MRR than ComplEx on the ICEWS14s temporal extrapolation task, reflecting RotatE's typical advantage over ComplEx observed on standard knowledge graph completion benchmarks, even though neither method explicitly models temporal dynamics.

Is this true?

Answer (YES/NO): NO